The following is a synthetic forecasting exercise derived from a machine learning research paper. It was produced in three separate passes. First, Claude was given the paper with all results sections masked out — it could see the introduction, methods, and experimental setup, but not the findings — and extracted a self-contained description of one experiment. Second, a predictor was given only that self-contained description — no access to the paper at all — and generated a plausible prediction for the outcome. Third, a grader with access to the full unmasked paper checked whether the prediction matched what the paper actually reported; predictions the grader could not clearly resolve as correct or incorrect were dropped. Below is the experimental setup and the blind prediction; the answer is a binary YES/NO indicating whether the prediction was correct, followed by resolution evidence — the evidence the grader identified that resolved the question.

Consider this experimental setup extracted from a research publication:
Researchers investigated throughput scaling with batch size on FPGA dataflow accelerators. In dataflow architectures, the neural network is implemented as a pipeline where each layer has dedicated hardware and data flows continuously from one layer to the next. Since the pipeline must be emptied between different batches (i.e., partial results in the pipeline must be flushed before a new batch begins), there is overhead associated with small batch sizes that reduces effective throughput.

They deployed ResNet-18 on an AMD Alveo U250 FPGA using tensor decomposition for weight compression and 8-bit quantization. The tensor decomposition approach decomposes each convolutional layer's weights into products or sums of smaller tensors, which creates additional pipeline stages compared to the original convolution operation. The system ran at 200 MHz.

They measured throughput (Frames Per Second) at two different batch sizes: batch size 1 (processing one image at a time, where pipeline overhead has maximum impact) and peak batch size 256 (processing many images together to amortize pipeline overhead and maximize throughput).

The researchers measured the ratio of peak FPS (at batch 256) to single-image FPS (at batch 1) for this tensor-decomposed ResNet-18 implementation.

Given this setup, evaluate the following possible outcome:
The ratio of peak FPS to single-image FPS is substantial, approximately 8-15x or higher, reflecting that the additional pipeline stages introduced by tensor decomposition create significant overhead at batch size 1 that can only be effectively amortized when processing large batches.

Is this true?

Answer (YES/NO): NO